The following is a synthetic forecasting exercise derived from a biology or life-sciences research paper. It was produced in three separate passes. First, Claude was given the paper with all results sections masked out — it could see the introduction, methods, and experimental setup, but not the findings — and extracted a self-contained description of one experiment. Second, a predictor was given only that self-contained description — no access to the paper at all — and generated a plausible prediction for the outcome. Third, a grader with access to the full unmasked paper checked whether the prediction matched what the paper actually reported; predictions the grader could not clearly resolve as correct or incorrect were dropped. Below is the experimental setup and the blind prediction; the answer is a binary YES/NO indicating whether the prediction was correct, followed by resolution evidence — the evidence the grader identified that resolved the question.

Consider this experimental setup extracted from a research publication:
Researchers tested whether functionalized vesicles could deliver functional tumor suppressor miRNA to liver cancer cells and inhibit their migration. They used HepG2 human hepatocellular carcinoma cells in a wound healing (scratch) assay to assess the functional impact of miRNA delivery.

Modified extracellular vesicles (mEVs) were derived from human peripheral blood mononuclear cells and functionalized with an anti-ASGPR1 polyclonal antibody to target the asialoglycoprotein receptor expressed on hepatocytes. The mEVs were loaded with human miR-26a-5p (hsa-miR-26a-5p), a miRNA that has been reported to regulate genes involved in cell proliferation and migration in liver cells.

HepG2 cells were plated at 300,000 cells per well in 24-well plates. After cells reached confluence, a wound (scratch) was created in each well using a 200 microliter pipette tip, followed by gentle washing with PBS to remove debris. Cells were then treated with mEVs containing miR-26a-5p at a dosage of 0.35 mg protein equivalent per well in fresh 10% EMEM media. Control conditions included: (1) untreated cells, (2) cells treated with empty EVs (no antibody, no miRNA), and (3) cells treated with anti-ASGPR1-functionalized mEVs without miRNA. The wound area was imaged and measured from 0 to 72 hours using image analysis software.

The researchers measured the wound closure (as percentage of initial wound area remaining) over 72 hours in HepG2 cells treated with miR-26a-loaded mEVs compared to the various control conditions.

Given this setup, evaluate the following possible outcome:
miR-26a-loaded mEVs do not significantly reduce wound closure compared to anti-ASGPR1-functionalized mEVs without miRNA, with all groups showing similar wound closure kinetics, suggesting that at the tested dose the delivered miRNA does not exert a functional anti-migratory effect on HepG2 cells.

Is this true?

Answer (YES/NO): NO